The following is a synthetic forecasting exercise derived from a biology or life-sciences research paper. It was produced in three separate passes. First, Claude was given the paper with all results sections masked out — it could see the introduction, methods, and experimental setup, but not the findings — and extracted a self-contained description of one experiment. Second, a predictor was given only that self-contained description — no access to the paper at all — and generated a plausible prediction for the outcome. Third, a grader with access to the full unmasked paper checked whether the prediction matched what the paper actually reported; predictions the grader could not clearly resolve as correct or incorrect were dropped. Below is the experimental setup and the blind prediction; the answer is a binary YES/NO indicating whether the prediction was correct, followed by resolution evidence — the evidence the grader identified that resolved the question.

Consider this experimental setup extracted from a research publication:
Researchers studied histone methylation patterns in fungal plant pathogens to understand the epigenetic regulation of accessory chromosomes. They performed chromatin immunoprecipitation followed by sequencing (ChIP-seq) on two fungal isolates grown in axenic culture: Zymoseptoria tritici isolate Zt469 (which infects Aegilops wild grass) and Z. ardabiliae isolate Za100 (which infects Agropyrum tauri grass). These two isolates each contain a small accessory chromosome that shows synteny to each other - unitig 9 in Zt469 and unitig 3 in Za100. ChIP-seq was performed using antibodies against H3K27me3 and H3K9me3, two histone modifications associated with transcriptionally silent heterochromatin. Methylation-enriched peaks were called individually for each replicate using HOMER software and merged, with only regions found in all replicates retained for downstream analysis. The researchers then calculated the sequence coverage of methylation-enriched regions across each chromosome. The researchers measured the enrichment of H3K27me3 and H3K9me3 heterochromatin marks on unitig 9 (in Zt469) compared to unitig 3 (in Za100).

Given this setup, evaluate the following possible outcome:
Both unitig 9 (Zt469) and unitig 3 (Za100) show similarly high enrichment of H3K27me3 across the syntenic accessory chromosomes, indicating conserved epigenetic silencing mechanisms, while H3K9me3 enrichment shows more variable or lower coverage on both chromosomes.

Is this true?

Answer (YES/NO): NO